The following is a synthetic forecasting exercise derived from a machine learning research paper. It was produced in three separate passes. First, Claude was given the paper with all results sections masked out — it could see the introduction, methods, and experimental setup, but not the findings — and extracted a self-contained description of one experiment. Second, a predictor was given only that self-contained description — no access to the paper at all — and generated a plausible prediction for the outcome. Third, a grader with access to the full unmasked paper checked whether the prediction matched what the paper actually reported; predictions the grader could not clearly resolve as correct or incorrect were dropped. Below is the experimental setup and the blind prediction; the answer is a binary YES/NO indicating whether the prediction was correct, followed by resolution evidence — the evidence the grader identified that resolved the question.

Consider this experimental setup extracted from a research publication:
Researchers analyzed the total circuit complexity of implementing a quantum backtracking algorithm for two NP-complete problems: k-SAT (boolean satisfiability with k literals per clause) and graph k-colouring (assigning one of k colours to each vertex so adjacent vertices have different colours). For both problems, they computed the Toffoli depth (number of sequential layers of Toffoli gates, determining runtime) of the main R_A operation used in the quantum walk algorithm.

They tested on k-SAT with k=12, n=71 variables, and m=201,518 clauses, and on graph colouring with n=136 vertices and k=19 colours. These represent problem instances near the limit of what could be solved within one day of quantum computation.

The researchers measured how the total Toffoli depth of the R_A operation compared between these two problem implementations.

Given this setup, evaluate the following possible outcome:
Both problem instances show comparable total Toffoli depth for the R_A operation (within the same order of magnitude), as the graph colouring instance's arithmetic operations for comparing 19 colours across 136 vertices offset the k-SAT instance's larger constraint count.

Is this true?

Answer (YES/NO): NO